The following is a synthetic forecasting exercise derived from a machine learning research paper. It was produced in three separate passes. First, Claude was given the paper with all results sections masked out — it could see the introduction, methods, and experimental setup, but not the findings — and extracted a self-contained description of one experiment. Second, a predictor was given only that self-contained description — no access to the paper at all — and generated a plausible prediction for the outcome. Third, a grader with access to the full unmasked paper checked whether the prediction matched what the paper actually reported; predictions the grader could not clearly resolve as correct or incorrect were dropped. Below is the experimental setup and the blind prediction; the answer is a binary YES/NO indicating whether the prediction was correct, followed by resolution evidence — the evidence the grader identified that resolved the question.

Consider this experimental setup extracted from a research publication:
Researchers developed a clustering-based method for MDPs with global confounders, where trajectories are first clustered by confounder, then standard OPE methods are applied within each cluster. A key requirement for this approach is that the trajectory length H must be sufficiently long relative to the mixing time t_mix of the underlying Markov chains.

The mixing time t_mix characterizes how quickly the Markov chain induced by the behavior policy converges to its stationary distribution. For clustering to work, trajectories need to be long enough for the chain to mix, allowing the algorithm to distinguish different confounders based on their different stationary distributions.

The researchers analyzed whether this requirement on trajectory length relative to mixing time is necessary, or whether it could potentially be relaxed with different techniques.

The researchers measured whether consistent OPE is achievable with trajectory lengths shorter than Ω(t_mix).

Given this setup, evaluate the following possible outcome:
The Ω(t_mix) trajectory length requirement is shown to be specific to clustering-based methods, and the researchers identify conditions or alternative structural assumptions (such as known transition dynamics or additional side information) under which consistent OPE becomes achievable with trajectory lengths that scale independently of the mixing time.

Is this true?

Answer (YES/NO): NO